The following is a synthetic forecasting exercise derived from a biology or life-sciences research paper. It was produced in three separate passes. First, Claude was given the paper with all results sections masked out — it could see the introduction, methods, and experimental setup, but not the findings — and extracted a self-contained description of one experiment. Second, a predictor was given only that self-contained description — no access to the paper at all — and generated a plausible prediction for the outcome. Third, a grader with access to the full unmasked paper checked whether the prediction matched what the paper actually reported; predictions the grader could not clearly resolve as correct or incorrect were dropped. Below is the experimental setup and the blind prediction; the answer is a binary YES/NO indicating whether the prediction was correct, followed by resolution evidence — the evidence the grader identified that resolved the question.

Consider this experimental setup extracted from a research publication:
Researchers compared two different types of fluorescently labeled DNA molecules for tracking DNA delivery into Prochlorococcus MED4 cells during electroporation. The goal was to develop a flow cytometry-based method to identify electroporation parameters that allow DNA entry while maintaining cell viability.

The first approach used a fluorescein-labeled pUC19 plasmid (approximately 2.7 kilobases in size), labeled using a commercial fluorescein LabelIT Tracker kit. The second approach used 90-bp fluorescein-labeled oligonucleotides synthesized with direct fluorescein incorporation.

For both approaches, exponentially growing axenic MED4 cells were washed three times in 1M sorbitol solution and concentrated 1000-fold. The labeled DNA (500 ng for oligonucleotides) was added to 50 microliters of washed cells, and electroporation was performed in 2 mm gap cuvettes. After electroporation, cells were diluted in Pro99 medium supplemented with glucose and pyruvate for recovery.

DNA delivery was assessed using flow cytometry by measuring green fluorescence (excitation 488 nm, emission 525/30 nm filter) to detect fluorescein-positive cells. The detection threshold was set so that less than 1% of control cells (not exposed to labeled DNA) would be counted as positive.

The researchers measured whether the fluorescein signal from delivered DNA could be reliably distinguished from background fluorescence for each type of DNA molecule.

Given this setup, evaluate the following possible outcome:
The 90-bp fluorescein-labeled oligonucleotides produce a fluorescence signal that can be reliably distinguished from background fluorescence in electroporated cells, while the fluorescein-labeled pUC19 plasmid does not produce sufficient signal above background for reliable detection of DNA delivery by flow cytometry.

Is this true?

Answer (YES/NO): YES